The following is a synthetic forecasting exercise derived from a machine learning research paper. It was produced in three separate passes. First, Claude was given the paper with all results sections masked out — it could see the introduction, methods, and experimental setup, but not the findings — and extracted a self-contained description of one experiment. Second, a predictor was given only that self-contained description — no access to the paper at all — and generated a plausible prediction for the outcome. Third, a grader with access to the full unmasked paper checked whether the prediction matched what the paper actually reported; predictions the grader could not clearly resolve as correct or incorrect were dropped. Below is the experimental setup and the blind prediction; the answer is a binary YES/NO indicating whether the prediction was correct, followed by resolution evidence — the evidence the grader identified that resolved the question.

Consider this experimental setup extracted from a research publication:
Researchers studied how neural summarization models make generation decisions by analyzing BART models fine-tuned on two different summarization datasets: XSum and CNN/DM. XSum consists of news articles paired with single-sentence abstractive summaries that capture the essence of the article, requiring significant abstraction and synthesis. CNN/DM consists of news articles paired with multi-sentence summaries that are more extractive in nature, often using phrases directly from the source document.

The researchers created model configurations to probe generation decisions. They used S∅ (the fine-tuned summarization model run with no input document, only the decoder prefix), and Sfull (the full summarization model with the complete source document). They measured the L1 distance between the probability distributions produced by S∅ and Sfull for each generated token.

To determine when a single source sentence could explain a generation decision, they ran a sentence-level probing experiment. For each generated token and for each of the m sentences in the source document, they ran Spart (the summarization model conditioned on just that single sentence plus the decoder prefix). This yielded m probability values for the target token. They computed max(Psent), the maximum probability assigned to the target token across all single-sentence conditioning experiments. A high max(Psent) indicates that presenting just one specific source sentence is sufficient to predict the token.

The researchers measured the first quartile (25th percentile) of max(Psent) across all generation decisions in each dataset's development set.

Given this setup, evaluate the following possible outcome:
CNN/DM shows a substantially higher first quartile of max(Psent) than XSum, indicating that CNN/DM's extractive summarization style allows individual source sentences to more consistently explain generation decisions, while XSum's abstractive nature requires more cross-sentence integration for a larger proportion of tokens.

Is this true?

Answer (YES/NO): YES